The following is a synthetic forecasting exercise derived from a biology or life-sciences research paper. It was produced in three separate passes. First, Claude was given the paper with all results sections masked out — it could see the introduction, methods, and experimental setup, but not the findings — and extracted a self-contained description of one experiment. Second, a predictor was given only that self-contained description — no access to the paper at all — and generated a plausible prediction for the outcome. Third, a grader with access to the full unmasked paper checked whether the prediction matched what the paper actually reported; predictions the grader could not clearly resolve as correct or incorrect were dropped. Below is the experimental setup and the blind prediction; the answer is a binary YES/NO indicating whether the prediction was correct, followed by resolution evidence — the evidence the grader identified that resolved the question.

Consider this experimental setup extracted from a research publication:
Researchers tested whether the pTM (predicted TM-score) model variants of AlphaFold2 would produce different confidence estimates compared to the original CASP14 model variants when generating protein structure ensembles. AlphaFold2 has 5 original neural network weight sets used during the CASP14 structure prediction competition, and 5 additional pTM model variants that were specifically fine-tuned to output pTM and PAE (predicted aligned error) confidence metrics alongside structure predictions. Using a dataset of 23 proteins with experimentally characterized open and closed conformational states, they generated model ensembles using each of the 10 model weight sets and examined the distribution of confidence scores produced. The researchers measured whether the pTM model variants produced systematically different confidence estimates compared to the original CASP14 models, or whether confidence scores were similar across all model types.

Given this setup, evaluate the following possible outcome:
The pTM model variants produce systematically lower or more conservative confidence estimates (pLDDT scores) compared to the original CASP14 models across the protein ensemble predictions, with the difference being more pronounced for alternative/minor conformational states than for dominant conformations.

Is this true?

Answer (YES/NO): NO